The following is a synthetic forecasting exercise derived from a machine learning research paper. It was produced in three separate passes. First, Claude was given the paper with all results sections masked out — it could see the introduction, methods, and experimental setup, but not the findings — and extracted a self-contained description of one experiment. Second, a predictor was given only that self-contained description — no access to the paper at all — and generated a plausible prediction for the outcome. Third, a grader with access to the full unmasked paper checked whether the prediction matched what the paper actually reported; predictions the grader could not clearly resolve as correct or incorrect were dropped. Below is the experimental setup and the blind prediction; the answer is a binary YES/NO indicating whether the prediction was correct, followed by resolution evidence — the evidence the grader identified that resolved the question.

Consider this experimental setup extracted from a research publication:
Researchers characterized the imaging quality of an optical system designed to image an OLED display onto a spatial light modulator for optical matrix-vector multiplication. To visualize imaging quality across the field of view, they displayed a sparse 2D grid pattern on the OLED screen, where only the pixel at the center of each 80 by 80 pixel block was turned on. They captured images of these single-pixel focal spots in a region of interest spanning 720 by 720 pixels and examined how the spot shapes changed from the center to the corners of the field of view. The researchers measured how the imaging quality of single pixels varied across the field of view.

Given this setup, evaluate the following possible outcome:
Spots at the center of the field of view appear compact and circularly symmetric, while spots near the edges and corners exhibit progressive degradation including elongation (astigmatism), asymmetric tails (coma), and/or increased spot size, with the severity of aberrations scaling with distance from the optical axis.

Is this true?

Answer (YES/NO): YES